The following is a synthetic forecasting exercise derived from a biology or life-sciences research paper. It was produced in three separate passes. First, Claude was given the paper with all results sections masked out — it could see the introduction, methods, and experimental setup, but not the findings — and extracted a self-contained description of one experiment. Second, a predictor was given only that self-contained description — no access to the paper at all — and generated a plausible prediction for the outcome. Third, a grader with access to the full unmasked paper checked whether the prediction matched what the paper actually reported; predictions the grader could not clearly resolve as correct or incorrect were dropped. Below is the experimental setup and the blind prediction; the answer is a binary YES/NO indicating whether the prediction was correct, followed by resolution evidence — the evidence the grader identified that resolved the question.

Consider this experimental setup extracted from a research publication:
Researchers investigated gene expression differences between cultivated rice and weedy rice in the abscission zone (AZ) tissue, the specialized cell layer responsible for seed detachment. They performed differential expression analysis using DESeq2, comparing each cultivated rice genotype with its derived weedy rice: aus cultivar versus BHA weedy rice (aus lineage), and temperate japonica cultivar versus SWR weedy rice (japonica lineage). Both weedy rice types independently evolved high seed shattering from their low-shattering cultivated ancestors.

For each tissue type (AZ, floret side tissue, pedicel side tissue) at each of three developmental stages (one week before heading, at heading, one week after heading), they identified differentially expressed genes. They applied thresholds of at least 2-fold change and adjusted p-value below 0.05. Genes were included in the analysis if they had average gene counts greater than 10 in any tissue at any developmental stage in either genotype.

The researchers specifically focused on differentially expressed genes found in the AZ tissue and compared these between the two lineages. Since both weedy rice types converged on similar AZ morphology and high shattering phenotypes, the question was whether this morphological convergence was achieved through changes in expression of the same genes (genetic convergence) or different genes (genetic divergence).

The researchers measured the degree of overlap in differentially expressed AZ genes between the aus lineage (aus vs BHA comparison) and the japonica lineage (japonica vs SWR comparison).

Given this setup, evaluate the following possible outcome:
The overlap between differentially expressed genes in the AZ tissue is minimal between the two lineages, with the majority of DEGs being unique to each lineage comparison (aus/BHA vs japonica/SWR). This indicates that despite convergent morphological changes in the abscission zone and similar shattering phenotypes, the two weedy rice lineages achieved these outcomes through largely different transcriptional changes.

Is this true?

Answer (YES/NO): YES